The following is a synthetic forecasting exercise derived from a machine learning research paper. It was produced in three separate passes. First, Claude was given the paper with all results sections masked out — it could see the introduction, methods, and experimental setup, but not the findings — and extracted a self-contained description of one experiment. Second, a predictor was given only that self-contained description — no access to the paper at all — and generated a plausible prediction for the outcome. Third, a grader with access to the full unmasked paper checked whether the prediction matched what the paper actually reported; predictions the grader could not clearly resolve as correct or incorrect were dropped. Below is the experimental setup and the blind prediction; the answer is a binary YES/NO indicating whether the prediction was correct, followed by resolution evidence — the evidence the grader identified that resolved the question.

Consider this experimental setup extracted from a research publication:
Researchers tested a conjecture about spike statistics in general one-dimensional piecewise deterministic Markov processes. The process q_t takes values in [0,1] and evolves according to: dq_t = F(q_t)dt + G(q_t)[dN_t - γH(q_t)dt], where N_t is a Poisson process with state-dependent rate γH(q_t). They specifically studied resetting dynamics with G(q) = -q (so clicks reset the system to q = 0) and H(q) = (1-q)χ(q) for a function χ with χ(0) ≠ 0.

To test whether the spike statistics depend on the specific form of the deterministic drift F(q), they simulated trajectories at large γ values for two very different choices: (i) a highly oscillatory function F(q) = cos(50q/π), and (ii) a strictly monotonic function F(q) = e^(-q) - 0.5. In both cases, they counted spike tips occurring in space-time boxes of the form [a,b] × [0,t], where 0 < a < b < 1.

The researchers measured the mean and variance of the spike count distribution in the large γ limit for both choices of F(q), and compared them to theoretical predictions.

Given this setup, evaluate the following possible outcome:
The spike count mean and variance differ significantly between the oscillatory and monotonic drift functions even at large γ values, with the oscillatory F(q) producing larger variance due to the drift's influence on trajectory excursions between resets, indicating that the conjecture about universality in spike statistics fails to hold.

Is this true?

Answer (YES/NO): NO